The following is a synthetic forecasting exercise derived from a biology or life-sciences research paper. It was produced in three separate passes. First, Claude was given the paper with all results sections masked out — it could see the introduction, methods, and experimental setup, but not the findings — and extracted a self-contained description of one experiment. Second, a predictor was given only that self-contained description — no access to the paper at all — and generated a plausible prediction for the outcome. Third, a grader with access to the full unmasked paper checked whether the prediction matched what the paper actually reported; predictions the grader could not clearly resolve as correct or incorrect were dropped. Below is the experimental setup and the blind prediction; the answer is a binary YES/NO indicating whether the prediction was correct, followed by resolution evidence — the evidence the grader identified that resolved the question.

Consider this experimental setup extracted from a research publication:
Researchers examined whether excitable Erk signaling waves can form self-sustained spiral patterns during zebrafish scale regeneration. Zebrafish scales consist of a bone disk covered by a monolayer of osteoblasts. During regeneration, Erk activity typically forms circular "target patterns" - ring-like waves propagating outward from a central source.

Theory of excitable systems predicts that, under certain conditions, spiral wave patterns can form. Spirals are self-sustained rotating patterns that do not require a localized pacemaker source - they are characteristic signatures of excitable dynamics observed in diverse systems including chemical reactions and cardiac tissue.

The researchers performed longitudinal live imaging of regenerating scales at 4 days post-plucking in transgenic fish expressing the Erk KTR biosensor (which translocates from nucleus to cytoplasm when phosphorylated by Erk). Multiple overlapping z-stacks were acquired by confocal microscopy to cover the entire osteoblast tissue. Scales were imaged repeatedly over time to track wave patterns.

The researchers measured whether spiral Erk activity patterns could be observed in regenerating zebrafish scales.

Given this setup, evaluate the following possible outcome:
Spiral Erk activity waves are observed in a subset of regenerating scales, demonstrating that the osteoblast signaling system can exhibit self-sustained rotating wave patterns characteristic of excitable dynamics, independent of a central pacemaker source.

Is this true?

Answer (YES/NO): YES